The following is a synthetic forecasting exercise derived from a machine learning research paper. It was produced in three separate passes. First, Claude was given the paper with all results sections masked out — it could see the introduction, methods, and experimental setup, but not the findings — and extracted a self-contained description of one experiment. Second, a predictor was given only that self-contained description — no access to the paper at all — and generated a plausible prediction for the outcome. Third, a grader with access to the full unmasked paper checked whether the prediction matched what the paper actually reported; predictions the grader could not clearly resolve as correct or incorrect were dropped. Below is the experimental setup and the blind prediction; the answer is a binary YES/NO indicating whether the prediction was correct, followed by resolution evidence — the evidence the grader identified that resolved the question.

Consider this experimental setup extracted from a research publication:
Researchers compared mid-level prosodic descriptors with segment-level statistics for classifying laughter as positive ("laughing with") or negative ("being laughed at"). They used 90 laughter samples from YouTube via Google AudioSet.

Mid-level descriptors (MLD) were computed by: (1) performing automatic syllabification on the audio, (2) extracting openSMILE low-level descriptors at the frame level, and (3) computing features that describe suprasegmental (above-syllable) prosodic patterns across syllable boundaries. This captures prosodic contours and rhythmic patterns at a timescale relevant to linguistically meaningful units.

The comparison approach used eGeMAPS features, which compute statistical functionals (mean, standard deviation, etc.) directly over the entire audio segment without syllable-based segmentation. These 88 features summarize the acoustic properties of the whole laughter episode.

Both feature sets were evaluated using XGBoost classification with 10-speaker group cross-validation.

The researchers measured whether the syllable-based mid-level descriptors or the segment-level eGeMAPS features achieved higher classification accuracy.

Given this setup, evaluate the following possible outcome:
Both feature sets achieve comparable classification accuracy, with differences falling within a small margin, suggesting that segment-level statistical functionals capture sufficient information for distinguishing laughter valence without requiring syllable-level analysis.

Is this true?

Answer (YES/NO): NO